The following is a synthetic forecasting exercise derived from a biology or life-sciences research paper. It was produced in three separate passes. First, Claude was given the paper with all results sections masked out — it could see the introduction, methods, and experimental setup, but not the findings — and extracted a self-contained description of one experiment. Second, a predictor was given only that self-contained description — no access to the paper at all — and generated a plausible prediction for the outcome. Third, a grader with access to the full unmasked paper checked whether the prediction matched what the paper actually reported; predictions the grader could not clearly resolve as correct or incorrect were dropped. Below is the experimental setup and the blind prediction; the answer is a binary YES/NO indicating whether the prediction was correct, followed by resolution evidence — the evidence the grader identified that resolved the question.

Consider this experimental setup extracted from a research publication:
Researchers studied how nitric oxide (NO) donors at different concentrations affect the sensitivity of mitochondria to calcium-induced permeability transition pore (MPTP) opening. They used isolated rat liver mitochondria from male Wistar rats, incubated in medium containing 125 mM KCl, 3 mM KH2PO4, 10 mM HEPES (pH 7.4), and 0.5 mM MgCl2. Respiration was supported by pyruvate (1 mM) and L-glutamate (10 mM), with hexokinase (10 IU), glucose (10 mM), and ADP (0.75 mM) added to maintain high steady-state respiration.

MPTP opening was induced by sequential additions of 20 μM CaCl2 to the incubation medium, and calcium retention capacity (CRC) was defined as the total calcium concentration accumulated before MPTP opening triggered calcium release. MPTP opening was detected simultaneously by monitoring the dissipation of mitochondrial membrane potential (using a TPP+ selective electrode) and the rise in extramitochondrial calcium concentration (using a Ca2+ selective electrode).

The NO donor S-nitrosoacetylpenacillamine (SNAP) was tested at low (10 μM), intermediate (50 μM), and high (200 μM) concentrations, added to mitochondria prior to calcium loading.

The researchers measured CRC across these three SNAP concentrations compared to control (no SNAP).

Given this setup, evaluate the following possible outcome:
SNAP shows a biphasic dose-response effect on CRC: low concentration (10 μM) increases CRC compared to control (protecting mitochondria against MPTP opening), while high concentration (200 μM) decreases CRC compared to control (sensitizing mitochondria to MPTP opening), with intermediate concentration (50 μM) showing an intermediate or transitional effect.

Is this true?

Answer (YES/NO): NO